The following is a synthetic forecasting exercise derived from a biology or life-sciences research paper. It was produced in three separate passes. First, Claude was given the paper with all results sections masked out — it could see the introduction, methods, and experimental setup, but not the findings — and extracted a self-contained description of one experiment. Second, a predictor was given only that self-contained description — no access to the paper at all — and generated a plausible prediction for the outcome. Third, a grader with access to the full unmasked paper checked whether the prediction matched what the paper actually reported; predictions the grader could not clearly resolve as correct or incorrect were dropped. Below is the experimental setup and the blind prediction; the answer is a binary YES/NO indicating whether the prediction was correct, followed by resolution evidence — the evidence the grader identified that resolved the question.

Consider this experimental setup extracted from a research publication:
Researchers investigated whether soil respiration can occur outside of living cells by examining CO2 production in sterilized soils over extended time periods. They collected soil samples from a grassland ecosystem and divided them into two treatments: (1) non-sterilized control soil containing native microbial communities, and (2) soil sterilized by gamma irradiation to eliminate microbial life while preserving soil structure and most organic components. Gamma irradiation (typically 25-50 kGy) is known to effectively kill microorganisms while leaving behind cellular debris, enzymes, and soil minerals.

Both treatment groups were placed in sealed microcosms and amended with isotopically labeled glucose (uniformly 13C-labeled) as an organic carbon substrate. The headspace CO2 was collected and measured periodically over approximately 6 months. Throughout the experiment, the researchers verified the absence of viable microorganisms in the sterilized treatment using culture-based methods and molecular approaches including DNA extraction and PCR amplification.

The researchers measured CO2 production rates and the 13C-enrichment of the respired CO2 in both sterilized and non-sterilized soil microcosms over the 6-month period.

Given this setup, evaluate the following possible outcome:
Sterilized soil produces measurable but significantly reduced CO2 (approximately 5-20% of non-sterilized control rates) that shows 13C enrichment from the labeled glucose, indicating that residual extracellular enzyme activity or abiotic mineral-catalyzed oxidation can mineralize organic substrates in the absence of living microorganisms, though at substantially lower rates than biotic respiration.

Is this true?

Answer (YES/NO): NO